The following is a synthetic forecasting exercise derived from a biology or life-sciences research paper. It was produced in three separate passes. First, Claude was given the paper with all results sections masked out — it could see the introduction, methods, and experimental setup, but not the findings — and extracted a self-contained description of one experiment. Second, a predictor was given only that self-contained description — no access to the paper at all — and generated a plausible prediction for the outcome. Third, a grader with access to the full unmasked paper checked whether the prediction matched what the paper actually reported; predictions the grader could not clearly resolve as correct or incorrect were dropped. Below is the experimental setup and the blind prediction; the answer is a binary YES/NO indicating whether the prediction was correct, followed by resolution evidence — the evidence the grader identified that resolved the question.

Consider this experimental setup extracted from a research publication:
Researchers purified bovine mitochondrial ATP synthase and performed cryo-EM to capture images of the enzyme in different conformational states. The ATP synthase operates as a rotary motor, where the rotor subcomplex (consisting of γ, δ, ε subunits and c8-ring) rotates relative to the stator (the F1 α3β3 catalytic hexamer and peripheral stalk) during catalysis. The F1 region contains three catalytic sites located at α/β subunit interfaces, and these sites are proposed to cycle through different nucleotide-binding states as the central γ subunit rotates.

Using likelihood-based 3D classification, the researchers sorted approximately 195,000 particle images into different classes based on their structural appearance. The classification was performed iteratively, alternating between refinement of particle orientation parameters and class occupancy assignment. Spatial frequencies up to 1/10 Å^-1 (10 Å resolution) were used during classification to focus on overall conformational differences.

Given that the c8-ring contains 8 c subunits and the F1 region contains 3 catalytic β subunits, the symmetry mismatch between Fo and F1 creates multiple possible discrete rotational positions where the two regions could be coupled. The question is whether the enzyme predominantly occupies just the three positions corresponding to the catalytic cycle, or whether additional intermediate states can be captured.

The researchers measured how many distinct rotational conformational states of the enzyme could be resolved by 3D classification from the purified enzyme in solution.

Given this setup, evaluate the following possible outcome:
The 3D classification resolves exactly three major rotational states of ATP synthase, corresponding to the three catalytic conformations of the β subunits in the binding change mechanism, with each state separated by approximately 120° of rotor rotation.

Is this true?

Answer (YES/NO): NO